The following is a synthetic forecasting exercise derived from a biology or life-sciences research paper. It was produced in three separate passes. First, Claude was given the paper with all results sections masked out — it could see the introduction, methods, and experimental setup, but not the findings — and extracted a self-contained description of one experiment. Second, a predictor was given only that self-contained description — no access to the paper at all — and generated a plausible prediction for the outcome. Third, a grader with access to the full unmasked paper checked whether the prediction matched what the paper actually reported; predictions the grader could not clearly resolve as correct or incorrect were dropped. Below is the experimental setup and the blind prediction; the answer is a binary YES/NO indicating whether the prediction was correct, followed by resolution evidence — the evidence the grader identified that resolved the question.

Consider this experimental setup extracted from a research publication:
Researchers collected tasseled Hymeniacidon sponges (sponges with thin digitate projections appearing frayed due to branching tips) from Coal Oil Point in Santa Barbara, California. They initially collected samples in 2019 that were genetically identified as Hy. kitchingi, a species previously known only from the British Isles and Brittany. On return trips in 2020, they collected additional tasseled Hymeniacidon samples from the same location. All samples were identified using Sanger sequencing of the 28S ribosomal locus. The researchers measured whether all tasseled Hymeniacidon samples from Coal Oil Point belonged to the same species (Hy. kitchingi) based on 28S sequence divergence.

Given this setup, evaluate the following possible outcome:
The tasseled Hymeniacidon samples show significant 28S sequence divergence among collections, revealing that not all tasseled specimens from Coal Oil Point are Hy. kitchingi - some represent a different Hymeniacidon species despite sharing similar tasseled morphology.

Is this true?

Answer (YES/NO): YES